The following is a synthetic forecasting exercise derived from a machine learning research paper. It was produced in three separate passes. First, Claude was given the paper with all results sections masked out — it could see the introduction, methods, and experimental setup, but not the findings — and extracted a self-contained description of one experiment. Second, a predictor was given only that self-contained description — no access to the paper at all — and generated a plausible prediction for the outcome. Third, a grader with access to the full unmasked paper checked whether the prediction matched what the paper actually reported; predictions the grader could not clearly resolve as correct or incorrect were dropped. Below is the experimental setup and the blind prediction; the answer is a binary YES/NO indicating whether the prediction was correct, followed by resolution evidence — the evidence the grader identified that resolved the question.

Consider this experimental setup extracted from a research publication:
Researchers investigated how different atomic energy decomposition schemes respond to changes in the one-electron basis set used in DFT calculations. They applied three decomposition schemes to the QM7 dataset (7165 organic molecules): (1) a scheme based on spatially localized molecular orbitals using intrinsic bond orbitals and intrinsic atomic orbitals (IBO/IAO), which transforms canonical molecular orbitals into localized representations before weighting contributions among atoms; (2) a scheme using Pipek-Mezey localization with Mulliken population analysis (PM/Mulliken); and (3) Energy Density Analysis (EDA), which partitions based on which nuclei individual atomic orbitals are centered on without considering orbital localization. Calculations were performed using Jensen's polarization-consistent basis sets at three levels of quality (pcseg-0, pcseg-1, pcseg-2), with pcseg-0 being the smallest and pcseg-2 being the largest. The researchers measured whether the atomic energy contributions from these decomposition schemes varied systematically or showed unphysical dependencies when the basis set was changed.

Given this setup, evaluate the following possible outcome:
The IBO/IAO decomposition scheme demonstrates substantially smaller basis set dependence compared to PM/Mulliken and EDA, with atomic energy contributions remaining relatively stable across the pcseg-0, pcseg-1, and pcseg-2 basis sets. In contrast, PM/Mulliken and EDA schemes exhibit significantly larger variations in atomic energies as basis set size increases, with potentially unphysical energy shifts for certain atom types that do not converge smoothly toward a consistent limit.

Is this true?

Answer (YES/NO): YES